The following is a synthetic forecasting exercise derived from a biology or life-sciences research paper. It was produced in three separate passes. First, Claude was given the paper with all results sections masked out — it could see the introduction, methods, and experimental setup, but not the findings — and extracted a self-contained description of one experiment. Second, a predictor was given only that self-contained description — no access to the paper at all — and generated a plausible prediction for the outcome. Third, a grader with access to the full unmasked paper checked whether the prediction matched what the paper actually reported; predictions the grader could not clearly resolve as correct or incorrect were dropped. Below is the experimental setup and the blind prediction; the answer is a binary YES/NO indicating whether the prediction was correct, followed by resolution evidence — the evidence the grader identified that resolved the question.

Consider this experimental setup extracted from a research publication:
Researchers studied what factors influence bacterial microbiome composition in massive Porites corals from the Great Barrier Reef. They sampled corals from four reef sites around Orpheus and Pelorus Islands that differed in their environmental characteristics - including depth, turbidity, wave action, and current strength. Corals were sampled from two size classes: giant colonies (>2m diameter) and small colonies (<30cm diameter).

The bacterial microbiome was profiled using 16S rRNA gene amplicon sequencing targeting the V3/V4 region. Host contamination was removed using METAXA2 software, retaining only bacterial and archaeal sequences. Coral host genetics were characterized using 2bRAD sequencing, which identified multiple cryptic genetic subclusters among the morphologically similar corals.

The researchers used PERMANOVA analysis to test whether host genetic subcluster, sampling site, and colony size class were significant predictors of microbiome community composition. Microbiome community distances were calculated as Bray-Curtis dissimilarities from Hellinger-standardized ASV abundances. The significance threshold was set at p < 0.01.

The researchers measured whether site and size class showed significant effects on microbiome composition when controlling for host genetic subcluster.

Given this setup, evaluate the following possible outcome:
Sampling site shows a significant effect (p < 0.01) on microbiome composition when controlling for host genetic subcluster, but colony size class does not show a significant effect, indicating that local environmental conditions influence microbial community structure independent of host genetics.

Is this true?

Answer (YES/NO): YES